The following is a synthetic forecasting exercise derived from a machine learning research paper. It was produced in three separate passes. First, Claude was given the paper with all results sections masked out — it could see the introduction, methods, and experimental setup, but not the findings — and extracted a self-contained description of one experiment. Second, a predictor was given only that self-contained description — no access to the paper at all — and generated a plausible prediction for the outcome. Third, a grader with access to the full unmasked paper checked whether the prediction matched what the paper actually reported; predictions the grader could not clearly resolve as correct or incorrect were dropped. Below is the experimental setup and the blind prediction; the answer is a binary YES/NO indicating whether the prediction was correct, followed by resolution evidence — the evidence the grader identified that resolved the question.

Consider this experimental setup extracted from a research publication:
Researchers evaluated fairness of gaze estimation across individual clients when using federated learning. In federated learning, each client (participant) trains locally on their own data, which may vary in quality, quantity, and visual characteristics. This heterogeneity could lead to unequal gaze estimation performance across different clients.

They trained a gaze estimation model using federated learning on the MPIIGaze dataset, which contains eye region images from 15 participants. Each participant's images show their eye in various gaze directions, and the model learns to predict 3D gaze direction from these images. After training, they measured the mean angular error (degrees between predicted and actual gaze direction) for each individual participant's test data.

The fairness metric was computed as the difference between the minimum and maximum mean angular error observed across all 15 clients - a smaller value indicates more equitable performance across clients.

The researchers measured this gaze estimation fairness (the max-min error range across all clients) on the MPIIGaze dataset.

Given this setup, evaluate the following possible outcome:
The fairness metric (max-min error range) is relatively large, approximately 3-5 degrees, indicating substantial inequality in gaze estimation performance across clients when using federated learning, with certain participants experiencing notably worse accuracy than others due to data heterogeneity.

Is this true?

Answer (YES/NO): NO